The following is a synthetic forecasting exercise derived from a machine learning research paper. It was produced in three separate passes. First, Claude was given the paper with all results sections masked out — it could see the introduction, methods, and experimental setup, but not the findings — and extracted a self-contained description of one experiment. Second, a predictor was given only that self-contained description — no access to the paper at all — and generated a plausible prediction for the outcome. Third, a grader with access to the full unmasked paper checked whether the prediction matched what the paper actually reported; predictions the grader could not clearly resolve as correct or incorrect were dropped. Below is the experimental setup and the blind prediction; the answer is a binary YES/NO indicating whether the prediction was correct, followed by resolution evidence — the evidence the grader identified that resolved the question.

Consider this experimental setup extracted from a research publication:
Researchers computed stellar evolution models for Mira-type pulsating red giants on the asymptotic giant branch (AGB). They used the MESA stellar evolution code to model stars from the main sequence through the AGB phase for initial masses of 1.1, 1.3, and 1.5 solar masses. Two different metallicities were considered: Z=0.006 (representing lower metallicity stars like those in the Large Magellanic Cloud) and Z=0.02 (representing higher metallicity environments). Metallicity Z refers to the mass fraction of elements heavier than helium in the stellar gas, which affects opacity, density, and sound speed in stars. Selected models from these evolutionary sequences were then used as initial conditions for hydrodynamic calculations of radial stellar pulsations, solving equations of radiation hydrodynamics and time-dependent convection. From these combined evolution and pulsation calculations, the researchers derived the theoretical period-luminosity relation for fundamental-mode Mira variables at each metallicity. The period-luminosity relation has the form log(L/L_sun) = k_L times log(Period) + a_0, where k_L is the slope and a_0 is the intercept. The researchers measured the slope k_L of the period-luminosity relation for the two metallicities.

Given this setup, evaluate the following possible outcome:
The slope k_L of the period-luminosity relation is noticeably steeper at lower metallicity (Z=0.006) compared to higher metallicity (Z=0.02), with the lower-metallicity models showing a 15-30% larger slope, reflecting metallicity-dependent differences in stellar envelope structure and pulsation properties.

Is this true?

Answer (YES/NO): NO